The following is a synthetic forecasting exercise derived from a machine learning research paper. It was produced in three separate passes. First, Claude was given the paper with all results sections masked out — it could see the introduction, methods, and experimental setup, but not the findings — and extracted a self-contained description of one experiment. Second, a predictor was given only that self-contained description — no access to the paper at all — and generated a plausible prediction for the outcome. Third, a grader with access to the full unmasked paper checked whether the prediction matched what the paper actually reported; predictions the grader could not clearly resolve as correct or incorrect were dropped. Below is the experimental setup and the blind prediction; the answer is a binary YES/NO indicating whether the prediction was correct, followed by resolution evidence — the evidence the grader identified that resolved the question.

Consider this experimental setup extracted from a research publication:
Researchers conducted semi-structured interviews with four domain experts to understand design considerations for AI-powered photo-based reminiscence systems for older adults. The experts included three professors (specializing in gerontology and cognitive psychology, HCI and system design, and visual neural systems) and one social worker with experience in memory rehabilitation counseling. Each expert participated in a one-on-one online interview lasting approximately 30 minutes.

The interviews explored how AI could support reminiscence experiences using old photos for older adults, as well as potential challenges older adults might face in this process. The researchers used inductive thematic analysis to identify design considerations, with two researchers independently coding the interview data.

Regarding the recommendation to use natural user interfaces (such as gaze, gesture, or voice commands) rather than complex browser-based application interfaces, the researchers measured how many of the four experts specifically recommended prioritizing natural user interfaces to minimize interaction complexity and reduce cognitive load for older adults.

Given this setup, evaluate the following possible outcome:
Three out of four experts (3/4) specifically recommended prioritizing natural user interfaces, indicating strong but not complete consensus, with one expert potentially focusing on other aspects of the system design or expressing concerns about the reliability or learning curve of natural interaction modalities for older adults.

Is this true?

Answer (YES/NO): NO